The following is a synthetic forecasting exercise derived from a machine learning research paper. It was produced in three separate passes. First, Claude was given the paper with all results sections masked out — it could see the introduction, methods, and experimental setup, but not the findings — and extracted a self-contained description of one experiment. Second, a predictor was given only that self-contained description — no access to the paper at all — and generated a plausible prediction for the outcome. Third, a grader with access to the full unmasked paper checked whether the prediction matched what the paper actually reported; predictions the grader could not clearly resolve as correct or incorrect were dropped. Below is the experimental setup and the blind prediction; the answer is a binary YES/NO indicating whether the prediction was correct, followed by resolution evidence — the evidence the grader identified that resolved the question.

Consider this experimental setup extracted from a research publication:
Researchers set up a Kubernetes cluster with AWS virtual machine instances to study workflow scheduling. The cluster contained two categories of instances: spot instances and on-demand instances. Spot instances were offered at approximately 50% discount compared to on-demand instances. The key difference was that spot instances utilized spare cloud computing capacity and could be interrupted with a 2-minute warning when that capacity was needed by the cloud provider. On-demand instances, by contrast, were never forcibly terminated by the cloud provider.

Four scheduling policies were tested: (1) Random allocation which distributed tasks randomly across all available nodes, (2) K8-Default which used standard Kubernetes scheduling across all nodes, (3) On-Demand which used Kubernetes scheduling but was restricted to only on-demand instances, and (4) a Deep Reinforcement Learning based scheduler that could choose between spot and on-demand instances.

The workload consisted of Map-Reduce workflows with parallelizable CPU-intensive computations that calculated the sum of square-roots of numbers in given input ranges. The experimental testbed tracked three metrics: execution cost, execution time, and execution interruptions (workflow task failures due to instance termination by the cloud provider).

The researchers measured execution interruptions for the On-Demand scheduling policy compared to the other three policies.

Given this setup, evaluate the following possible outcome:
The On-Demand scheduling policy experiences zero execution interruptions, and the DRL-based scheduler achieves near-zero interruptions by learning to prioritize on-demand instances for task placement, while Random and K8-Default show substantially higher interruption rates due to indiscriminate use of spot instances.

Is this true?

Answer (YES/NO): NO